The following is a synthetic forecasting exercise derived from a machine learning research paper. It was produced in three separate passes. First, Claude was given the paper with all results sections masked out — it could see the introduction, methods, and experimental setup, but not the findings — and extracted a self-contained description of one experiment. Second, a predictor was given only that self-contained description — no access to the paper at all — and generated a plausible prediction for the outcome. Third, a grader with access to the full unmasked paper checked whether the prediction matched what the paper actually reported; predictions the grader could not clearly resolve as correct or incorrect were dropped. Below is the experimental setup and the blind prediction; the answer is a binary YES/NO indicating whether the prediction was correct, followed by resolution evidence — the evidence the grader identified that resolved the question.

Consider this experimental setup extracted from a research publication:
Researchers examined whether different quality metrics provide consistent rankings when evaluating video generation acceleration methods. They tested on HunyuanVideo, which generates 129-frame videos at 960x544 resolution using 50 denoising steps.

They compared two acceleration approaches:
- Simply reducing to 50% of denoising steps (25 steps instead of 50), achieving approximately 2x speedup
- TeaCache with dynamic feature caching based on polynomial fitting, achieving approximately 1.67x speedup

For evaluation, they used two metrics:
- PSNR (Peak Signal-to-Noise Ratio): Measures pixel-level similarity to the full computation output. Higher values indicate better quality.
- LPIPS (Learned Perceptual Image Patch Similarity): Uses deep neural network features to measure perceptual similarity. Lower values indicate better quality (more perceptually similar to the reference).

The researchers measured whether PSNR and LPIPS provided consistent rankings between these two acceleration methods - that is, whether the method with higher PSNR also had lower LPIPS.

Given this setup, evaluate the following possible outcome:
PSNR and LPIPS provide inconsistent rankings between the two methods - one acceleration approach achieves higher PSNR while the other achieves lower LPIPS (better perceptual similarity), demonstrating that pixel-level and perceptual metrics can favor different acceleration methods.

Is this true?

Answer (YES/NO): NO